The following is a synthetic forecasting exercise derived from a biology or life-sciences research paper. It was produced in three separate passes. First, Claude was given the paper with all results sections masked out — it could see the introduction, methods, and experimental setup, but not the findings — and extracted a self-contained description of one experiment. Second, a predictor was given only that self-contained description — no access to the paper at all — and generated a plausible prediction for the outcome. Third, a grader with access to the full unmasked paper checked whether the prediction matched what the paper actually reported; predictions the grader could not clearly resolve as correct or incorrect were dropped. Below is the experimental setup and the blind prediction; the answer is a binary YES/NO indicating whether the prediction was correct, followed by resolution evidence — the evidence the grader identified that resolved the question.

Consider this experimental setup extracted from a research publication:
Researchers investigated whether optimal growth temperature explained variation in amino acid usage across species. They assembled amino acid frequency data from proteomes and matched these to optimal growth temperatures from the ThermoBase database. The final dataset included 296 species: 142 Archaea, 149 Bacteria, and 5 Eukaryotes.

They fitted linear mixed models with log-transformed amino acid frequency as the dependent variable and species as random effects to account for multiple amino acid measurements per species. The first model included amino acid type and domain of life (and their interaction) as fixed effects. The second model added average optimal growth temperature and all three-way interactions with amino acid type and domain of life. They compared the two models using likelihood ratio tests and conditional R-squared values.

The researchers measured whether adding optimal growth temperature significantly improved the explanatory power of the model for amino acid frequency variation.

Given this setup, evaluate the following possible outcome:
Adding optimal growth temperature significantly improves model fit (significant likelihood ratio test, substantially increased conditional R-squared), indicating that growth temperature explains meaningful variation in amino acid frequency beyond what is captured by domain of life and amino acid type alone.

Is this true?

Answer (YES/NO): NO